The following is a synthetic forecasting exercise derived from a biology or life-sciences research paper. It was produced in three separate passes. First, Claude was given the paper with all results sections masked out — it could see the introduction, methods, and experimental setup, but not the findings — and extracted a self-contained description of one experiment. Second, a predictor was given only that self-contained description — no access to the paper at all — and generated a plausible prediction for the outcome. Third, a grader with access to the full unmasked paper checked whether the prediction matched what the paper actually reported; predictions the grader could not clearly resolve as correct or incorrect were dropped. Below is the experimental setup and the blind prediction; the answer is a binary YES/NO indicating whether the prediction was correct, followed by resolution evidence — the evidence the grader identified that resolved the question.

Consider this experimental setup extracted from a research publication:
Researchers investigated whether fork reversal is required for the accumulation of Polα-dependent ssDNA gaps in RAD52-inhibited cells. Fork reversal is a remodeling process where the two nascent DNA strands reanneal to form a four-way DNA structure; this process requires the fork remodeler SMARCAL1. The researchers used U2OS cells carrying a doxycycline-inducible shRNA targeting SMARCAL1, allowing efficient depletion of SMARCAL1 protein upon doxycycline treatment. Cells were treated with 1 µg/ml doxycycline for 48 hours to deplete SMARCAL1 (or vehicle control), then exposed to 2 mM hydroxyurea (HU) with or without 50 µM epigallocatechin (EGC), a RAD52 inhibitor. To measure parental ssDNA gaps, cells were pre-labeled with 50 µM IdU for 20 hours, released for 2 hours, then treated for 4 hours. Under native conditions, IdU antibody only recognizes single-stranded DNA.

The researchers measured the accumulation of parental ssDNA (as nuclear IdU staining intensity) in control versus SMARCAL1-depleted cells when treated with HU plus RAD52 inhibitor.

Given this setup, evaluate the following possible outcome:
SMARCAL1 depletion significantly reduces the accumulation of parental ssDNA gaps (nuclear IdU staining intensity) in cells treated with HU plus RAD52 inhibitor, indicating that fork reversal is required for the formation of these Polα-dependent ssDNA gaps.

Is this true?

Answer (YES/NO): YES